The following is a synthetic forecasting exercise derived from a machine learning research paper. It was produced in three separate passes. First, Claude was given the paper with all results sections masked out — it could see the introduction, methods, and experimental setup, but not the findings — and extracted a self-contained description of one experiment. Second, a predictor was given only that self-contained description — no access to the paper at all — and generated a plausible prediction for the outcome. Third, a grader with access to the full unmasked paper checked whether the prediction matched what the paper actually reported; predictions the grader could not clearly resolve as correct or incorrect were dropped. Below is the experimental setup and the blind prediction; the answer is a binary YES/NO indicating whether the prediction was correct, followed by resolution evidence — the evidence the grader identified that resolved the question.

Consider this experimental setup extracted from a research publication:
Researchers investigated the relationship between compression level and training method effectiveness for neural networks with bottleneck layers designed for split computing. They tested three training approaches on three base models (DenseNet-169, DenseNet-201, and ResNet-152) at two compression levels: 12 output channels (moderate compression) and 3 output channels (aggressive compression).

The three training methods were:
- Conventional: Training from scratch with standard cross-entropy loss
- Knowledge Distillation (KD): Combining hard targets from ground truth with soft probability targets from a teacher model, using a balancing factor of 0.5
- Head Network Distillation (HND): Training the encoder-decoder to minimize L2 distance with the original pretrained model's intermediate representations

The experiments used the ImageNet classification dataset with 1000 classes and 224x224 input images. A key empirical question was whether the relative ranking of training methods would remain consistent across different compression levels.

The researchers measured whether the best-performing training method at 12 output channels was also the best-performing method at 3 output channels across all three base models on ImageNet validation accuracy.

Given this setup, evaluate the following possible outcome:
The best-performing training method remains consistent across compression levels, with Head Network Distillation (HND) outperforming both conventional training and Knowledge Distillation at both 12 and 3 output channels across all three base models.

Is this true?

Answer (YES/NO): NO